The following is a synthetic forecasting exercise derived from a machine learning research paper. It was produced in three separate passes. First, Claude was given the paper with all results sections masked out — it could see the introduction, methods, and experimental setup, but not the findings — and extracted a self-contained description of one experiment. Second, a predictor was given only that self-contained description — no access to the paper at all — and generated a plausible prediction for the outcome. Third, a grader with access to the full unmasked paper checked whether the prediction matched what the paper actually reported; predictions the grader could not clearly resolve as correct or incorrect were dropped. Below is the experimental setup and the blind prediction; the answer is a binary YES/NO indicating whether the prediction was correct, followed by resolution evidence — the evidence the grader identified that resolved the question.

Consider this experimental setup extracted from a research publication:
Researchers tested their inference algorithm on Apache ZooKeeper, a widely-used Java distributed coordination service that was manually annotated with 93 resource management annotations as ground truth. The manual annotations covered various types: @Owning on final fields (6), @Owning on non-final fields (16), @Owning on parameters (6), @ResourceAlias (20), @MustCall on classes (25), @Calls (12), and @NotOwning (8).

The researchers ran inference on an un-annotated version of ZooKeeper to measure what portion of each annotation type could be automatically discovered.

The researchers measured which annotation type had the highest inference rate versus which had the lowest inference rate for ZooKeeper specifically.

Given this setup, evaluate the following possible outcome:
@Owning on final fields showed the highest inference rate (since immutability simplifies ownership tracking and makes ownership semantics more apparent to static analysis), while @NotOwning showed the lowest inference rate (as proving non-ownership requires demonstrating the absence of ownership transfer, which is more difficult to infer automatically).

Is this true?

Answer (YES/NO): NO